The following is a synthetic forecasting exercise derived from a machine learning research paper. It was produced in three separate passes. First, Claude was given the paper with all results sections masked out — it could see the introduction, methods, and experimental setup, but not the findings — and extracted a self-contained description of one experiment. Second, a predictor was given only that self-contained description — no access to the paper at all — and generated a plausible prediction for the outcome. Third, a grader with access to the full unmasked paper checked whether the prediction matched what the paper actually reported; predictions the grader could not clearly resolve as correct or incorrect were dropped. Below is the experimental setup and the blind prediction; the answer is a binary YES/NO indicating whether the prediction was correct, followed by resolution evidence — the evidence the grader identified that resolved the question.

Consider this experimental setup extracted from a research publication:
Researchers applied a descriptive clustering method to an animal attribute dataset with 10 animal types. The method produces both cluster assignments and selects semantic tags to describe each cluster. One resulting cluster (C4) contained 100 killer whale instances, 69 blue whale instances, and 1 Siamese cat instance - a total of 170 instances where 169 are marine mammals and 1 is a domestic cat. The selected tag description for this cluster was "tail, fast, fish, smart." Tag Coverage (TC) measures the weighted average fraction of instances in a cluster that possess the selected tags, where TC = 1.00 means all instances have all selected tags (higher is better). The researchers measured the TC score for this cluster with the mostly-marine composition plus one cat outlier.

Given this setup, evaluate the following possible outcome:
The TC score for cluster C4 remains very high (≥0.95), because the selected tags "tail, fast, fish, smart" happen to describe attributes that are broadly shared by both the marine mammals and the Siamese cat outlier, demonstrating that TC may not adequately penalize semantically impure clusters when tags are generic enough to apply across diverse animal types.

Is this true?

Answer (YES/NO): YES